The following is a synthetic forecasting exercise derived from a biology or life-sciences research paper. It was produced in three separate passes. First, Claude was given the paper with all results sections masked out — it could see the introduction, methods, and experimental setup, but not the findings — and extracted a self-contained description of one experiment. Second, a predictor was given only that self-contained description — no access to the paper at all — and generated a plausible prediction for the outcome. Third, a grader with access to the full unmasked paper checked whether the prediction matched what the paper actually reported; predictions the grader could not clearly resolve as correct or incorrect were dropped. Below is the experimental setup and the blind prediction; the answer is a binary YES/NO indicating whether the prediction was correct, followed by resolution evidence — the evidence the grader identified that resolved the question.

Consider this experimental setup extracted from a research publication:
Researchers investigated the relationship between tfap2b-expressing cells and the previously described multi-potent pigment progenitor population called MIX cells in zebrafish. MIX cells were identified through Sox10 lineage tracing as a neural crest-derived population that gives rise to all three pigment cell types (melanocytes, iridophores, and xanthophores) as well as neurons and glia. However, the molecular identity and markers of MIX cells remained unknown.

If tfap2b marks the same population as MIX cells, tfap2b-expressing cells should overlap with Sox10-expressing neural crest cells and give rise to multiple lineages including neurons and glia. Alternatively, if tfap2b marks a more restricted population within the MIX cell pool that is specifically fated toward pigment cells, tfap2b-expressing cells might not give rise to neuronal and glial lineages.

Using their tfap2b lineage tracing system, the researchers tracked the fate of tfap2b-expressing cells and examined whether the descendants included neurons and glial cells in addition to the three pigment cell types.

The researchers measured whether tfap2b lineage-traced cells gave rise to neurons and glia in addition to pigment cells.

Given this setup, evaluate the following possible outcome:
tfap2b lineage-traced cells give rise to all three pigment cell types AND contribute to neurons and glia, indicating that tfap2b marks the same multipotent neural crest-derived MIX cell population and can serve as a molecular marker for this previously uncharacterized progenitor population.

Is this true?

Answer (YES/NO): NO